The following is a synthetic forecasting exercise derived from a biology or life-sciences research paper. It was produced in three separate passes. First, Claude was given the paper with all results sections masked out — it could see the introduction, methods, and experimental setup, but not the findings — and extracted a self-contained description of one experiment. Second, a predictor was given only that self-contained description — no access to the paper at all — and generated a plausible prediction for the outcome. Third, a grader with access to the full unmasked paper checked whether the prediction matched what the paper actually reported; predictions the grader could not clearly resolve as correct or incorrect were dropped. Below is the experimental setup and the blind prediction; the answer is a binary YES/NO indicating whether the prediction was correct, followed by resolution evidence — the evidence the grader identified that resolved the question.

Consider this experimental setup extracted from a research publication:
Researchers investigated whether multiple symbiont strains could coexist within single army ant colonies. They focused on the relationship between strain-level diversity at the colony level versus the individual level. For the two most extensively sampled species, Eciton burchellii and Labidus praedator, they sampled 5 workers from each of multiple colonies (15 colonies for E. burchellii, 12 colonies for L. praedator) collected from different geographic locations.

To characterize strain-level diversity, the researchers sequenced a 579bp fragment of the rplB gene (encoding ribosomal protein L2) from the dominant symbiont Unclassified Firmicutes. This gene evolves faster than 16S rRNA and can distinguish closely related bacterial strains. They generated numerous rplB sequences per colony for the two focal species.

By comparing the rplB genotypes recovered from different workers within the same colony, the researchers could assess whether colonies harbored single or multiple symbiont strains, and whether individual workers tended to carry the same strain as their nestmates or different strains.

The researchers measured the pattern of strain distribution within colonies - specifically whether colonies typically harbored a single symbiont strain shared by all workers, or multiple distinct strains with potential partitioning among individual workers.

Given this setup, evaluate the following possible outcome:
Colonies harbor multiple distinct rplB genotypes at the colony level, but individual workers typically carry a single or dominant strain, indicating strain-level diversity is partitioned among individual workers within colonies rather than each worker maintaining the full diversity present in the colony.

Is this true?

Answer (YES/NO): YES